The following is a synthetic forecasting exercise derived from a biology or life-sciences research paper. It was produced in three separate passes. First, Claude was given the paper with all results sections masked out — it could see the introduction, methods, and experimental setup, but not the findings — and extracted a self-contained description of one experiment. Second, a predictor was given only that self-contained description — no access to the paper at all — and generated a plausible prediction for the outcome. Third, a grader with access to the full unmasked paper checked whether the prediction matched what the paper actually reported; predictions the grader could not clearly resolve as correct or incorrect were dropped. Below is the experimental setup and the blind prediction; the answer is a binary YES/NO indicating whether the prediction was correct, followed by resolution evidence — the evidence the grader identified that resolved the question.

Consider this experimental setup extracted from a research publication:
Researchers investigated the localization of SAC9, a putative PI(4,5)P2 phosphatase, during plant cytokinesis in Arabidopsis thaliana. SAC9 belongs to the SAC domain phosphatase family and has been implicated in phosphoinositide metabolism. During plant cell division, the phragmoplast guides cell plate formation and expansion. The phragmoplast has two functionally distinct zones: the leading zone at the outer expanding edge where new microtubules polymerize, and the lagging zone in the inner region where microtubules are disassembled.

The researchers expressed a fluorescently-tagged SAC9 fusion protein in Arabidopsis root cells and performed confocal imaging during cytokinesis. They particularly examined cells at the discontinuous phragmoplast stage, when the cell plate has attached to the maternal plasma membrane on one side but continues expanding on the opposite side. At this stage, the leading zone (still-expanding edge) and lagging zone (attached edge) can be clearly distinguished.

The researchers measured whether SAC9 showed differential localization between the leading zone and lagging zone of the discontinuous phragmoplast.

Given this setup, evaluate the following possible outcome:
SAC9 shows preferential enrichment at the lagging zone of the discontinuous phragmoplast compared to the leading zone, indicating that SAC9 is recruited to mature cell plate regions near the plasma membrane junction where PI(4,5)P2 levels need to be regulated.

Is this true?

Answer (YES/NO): NO